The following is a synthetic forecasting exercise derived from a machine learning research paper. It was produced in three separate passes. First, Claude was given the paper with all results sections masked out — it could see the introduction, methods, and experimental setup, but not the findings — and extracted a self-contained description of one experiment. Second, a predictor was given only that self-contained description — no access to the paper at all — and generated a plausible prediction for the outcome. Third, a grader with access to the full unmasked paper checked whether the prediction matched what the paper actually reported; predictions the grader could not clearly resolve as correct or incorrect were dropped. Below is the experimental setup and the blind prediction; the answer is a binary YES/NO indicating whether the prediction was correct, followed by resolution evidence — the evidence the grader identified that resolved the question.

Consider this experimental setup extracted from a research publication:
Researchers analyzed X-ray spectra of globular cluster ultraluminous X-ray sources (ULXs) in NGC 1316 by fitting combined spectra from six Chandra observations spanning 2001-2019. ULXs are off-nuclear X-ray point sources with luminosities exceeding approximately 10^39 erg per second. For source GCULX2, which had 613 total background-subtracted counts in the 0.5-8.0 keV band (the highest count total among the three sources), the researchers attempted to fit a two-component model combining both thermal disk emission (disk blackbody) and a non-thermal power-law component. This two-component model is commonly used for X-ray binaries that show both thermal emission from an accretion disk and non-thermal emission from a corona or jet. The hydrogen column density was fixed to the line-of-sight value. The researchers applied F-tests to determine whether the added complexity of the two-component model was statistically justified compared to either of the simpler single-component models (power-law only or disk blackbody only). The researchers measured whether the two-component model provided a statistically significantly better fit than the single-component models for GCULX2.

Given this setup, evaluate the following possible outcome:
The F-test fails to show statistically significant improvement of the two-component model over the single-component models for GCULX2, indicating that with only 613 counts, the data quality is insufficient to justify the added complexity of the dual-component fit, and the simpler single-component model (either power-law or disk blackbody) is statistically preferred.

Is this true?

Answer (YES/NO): YES